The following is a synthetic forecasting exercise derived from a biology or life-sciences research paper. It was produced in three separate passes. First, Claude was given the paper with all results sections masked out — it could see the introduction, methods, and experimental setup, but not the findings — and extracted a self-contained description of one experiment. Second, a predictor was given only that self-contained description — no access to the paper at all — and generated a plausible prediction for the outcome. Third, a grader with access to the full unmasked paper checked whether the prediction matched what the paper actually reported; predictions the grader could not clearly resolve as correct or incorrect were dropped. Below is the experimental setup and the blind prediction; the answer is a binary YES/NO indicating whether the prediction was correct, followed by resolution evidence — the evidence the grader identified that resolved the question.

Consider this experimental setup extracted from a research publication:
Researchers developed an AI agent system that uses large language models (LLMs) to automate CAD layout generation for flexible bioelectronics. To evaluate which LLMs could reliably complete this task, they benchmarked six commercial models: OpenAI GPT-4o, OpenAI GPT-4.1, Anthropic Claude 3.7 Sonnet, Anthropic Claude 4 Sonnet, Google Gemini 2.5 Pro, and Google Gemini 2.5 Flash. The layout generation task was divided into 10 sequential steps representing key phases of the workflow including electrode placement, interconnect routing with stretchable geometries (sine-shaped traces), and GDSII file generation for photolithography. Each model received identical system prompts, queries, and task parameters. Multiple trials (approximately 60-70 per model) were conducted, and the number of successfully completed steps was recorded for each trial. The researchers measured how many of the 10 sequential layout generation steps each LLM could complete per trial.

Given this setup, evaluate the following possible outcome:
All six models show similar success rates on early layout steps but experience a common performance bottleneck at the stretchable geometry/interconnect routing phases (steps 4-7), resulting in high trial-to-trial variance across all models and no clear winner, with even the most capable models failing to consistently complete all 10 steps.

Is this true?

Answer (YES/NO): NO